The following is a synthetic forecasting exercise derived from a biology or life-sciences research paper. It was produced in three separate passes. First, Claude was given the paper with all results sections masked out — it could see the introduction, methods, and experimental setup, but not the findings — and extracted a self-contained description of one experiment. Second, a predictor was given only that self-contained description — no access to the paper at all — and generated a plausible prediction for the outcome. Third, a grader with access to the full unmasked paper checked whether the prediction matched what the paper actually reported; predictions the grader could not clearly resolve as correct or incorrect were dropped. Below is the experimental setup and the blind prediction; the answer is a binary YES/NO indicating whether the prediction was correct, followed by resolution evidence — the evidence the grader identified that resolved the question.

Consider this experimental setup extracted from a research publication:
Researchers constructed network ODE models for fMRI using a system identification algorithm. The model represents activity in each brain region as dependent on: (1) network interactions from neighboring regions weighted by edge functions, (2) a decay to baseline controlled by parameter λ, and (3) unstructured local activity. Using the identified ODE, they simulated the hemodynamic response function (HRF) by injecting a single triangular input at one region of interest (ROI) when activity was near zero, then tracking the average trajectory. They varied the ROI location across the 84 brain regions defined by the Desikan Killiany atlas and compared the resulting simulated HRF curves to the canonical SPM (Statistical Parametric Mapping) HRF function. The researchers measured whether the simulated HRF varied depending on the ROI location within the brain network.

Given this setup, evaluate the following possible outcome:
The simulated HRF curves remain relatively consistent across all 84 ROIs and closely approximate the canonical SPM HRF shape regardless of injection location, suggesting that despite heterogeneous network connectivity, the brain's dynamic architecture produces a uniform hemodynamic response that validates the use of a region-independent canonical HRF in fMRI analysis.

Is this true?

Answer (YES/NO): NO